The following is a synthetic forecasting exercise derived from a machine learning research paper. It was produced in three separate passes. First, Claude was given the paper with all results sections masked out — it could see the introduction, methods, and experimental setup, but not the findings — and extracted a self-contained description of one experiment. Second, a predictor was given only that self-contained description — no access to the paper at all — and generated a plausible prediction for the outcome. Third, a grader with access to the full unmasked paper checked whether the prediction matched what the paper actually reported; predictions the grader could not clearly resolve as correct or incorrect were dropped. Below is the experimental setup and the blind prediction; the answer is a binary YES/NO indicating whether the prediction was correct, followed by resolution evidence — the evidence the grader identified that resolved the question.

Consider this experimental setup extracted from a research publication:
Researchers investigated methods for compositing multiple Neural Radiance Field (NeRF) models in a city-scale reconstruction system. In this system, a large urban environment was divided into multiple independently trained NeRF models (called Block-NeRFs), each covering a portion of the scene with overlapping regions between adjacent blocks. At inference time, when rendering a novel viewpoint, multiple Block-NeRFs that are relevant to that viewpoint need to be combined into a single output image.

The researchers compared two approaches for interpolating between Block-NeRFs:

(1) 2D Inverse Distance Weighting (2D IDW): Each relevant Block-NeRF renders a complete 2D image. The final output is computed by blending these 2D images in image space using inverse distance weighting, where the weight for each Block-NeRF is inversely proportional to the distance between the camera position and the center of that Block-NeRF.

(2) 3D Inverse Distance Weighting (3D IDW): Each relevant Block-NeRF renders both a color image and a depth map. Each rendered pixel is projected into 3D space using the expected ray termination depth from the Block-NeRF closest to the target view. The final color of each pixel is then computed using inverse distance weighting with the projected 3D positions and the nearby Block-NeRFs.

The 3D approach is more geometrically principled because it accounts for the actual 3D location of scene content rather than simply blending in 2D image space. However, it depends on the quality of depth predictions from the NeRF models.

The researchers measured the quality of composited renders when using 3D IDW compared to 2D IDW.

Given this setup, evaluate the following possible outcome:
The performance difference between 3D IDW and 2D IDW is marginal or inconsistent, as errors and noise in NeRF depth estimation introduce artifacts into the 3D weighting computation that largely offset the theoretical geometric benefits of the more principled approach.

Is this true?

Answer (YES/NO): NO